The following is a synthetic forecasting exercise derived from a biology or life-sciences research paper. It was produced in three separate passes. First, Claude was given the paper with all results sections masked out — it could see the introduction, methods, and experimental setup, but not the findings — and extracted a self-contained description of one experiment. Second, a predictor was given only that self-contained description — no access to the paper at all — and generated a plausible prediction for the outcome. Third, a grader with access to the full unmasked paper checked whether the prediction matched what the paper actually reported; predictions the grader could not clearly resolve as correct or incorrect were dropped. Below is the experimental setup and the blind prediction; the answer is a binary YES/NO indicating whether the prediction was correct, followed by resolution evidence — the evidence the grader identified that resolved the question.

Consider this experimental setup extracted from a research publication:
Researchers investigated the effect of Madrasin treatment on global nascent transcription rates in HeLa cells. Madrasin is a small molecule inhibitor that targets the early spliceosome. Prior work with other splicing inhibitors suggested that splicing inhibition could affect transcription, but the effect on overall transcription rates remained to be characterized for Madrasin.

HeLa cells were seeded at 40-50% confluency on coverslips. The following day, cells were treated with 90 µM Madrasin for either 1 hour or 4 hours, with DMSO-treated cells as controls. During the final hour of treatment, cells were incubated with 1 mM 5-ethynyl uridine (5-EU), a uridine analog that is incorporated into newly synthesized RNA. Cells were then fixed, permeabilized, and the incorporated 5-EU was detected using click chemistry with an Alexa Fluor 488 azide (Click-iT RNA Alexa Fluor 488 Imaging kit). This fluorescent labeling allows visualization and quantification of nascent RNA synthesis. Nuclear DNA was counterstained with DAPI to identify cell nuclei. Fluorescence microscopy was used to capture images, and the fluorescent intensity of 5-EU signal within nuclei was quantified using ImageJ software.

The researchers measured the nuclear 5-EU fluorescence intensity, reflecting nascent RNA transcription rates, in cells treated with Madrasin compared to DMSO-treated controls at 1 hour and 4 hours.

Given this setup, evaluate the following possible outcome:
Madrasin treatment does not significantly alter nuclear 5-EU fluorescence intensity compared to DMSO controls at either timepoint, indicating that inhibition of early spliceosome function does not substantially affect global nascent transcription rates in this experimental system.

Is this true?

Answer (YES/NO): NO